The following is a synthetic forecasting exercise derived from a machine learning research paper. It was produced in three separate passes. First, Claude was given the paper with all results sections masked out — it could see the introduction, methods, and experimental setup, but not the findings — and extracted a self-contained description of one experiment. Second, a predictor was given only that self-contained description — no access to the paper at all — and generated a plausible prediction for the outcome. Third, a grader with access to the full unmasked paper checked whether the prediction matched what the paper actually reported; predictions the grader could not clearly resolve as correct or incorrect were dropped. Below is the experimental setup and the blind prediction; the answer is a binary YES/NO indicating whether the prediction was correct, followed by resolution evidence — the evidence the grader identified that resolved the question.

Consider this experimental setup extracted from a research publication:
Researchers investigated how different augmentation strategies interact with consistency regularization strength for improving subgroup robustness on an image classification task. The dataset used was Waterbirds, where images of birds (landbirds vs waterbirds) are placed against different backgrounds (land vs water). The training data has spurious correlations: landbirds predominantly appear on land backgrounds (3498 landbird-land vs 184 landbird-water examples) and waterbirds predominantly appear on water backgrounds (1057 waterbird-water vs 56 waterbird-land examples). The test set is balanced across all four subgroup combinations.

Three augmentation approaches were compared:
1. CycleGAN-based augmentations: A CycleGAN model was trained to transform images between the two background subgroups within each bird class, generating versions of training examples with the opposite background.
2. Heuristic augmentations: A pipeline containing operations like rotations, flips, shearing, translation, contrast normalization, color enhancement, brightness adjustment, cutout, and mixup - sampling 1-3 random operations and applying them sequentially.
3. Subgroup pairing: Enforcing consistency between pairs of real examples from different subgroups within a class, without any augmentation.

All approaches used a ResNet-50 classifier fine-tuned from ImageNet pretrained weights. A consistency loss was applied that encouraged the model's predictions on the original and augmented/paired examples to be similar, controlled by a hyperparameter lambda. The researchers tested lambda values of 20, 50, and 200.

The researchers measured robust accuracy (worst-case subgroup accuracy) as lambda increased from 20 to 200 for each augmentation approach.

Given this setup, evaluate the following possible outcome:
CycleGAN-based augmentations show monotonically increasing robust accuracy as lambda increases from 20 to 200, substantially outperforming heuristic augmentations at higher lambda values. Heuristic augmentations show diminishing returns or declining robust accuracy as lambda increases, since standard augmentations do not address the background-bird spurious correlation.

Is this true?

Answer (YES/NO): YES